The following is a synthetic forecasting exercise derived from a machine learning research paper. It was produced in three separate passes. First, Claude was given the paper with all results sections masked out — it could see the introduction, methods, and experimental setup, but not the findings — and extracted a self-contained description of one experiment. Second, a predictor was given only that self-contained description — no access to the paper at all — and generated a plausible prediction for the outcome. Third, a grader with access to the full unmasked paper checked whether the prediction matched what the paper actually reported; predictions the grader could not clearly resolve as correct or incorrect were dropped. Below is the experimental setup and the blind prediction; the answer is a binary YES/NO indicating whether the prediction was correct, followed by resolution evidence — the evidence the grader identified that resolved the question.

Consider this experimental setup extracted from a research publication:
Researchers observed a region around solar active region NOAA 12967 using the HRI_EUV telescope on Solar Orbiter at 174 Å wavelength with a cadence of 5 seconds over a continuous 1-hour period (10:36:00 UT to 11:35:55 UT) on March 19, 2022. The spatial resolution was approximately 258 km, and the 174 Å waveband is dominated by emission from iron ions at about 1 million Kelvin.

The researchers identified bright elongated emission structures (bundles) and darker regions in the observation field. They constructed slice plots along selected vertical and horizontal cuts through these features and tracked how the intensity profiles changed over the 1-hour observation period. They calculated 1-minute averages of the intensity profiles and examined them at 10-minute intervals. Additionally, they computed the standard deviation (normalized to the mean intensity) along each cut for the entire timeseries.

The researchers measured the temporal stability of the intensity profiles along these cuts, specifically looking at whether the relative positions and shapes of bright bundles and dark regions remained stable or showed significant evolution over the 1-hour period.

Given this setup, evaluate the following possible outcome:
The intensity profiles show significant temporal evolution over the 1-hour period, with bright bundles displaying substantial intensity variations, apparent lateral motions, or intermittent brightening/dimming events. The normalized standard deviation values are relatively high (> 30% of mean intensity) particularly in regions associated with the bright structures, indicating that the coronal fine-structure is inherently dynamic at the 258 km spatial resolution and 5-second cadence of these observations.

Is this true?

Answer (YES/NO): NO